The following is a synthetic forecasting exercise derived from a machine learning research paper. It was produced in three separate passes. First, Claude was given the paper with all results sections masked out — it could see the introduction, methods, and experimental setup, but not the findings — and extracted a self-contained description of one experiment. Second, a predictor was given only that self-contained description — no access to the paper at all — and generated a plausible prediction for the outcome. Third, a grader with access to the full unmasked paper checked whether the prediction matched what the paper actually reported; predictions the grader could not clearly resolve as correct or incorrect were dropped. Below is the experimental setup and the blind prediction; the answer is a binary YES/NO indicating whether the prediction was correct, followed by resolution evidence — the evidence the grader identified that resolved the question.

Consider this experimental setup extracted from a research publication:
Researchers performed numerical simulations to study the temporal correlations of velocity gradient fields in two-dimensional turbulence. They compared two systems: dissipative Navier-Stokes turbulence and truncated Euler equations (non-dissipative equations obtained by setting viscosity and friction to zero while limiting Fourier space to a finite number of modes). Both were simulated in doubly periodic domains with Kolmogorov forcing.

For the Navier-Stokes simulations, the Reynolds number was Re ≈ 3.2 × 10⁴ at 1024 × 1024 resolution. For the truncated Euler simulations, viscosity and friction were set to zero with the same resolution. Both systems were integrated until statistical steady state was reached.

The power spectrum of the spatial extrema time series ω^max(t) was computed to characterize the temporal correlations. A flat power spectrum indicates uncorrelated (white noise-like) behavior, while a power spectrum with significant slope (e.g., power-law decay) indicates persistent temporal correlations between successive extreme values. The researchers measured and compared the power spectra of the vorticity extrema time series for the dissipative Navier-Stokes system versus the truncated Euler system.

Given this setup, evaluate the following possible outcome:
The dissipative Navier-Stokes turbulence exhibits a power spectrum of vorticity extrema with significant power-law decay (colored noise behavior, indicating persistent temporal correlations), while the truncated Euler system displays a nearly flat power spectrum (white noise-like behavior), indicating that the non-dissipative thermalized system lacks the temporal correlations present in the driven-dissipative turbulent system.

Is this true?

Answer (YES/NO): YES